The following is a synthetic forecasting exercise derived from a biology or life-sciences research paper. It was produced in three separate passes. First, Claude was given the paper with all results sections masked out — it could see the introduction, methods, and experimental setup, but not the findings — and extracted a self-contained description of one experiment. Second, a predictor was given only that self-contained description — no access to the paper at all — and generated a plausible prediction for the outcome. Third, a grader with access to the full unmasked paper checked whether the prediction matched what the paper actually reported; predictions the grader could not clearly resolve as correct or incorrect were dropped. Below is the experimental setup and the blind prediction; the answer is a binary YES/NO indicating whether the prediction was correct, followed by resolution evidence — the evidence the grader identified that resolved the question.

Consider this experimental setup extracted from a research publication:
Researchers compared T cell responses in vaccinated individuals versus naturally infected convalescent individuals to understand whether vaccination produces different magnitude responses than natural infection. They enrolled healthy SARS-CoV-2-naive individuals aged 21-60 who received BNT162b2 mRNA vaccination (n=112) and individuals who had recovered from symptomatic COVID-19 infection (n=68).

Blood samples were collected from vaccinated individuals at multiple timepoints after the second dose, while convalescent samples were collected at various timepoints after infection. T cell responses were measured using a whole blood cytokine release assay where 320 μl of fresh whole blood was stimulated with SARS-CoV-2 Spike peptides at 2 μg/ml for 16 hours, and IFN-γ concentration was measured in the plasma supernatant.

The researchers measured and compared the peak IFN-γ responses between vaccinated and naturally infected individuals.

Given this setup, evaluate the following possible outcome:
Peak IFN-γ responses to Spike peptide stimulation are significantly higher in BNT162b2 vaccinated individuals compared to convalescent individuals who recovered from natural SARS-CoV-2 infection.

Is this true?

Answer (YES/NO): NO